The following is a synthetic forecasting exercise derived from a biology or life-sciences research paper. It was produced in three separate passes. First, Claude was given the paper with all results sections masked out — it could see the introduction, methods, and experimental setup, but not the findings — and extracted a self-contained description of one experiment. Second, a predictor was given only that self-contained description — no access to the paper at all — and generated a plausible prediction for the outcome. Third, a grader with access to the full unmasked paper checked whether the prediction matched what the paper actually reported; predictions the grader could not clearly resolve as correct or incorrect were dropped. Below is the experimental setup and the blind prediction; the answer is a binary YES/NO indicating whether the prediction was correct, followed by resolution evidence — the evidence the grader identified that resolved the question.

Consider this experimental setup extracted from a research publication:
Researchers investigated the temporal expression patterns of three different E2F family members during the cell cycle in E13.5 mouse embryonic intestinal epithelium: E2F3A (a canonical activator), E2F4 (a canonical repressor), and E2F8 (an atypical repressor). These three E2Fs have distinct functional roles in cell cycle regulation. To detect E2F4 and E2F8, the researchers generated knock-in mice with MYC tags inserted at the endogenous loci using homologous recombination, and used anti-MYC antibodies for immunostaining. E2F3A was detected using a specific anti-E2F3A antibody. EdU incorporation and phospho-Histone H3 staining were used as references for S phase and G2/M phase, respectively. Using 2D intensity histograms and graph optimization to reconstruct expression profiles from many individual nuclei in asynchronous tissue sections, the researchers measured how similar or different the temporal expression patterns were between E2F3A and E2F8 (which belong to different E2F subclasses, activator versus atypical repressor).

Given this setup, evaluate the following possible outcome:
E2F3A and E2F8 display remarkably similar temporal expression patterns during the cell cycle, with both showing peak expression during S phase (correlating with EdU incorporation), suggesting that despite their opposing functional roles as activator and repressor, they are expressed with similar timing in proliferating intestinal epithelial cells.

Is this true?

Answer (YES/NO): NO